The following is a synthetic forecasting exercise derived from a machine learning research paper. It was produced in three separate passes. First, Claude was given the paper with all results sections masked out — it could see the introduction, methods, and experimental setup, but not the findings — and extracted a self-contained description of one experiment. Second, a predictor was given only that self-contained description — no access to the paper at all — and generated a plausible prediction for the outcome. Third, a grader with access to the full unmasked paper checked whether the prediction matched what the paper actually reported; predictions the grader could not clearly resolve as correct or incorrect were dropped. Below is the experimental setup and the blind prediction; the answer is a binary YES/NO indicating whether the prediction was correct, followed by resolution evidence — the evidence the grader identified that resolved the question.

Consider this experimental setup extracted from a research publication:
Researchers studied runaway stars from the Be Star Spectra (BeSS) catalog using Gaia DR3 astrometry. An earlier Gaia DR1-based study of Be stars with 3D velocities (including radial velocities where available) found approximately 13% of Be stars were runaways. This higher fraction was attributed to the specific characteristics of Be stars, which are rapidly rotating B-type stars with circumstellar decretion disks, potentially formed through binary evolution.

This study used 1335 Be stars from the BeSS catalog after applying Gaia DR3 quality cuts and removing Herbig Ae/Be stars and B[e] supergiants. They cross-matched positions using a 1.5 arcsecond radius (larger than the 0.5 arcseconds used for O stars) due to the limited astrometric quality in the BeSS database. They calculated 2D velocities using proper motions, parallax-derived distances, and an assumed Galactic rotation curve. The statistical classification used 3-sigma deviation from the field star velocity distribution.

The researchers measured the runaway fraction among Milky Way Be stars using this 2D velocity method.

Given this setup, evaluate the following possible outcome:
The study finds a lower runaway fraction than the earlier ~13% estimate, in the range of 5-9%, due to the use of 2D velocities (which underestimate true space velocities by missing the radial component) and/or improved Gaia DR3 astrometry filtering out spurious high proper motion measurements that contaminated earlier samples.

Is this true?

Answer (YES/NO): YES